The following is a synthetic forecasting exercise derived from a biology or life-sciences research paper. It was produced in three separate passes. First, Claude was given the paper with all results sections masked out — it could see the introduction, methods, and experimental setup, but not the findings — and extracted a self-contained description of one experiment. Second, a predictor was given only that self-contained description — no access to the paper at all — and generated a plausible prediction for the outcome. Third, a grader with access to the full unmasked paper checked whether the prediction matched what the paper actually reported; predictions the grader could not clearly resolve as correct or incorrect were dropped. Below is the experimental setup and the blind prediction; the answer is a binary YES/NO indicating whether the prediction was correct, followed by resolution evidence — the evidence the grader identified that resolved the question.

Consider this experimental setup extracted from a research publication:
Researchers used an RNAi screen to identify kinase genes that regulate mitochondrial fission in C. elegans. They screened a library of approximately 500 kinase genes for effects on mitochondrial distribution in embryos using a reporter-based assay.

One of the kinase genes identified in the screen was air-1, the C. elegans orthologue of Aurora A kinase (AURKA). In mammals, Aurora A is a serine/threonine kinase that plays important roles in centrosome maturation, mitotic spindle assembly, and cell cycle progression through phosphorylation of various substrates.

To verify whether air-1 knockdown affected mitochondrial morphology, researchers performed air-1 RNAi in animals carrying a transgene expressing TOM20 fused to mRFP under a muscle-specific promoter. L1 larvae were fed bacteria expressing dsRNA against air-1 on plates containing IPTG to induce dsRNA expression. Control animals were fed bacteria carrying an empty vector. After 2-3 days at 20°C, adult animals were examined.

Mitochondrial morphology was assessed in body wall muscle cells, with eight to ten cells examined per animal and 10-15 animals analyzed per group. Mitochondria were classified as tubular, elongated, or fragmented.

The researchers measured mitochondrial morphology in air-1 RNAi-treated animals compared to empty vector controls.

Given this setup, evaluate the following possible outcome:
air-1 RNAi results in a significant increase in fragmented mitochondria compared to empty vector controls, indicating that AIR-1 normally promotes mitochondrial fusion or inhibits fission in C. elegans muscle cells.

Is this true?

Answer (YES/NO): NO